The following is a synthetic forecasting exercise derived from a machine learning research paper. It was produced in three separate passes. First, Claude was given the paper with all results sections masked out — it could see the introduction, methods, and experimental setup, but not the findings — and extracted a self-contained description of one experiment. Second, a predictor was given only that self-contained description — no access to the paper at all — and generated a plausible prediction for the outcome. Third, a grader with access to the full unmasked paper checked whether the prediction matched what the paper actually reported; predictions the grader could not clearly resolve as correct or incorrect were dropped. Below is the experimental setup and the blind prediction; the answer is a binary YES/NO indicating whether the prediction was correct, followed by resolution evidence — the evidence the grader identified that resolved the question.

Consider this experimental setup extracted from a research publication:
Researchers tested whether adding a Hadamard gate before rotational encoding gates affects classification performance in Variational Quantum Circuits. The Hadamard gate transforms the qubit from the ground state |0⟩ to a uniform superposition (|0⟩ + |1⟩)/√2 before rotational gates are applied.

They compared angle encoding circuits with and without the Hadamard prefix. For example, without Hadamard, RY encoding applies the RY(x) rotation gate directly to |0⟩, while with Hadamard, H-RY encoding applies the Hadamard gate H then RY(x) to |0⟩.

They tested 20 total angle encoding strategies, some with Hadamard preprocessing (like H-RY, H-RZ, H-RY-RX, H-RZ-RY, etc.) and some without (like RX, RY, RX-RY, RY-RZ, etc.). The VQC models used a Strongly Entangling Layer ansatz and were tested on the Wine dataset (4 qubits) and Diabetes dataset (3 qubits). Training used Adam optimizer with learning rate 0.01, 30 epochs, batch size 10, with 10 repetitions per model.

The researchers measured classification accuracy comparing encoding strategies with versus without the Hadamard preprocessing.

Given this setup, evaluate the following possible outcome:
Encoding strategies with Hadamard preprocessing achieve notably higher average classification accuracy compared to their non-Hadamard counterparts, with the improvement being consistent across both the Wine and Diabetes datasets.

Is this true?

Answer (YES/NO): NO